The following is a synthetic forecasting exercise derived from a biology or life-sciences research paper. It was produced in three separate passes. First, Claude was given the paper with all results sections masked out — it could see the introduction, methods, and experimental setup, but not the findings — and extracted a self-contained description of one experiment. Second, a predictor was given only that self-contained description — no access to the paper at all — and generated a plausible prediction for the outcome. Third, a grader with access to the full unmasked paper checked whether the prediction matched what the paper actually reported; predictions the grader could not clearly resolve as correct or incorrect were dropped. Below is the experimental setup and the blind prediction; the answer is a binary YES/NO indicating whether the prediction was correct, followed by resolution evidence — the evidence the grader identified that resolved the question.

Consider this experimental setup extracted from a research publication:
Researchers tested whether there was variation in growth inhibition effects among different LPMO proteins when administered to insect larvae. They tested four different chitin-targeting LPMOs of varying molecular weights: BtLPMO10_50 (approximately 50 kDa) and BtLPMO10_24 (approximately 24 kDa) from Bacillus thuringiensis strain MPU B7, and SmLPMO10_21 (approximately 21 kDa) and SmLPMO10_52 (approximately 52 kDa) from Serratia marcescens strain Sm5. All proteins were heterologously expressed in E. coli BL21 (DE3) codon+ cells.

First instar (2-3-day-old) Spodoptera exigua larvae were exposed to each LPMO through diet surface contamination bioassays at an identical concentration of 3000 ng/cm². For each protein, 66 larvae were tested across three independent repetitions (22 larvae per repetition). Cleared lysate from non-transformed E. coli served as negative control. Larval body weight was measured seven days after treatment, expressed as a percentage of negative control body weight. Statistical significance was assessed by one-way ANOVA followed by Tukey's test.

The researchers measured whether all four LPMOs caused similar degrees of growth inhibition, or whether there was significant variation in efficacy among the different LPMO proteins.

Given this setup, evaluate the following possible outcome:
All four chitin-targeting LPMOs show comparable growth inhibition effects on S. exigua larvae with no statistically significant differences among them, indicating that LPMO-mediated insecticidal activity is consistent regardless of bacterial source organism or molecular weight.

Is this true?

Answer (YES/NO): NO